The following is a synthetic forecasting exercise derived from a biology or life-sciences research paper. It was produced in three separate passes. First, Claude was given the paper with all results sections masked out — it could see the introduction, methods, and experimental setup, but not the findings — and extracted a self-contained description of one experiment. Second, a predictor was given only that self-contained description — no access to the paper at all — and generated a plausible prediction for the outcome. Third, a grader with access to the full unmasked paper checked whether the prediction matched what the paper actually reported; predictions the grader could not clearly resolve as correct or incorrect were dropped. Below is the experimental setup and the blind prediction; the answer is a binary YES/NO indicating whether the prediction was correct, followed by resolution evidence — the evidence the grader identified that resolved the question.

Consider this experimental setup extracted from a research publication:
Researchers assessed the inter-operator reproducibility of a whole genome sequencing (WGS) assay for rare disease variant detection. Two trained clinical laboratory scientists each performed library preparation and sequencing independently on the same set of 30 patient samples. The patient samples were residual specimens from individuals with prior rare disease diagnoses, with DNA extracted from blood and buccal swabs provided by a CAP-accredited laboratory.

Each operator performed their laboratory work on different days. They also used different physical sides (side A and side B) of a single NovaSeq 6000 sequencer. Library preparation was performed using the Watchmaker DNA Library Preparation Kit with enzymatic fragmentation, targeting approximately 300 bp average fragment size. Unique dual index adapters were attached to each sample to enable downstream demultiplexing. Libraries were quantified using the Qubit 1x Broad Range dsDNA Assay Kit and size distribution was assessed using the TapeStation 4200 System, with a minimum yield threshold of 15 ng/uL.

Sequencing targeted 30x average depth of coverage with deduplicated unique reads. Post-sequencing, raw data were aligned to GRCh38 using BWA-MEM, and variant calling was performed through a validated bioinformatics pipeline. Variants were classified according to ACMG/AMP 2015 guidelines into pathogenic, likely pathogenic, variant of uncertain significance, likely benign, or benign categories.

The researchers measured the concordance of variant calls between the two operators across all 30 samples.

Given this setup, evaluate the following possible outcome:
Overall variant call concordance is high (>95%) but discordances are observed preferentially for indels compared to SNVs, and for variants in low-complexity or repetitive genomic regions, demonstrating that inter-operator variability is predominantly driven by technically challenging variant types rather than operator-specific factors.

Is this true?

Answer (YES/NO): NO